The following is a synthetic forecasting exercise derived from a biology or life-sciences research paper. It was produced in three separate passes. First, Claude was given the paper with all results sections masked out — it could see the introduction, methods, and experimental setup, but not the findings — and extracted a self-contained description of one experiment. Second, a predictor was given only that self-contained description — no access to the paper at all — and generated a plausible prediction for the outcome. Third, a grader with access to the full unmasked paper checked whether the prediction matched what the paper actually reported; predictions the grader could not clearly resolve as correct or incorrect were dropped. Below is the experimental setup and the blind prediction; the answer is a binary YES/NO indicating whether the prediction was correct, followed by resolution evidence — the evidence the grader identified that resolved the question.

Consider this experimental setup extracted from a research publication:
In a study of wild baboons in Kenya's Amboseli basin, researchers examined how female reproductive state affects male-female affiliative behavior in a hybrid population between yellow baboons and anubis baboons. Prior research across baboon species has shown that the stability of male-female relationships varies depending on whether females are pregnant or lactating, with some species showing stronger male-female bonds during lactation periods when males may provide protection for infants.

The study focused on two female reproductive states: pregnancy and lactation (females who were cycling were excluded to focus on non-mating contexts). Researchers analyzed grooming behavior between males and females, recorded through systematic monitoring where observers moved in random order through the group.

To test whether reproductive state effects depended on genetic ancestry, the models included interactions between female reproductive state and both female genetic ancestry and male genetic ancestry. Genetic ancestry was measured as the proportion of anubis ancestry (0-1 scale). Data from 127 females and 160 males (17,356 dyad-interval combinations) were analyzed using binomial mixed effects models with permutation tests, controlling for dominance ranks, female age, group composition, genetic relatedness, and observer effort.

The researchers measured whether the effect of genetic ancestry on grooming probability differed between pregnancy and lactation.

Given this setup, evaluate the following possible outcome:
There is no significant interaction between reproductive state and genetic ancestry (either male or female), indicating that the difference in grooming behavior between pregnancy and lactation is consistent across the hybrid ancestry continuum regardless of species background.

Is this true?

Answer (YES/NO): YES